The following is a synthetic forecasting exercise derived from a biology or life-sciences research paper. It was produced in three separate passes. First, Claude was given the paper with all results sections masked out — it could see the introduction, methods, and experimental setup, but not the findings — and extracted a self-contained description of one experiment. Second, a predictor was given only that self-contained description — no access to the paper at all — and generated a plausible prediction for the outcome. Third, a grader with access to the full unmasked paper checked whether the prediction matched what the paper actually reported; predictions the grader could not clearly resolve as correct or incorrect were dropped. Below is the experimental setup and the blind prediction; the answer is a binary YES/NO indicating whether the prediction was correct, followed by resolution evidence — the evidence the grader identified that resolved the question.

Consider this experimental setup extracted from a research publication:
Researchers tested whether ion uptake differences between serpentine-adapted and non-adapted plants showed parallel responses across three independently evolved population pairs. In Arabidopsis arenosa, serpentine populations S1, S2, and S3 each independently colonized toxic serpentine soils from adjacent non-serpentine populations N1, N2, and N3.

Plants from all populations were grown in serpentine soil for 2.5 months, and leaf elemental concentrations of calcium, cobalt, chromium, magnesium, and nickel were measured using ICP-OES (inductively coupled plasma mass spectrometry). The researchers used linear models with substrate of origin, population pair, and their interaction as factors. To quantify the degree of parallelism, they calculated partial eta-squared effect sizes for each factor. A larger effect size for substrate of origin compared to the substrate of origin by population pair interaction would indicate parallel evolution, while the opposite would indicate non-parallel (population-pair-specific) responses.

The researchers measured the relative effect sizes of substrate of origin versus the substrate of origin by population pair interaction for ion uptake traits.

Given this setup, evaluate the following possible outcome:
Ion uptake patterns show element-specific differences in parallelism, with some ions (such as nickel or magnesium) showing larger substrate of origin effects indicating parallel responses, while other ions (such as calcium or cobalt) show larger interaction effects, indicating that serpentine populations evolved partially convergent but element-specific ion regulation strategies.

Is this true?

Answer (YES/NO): NO